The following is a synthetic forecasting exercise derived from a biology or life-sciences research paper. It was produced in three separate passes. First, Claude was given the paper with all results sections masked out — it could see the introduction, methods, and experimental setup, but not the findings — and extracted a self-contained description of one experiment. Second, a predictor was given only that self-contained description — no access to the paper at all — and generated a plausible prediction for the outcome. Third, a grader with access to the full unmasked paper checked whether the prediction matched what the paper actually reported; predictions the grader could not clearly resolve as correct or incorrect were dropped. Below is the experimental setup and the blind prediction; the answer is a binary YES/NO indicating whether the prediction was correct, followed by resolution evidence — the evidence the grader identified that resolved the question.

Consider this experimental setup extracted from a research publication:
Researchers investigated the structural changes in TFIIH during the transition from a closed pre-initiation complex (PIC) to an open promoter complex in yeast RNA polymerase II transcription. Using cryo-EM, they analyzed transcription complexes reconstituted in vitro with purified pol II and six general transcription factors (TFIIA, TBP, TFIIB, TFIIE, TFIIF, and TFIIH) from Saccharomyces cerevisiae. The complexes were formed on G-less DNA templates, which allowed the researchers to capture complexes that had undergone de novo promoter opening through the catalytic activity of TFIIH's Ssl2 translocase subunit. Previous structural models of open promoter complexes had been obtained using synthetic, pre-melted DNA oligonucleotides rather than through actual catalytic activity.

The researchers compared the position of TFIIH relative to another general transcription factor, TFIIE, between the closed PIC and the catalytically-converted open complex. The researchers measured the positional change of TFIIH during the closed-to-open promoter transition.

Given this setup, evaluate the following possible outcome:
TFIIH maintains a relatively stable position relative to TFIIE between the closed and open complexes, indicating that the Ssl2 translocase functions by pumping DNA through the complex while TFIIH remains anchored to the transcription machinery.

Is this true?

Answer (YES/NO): NO